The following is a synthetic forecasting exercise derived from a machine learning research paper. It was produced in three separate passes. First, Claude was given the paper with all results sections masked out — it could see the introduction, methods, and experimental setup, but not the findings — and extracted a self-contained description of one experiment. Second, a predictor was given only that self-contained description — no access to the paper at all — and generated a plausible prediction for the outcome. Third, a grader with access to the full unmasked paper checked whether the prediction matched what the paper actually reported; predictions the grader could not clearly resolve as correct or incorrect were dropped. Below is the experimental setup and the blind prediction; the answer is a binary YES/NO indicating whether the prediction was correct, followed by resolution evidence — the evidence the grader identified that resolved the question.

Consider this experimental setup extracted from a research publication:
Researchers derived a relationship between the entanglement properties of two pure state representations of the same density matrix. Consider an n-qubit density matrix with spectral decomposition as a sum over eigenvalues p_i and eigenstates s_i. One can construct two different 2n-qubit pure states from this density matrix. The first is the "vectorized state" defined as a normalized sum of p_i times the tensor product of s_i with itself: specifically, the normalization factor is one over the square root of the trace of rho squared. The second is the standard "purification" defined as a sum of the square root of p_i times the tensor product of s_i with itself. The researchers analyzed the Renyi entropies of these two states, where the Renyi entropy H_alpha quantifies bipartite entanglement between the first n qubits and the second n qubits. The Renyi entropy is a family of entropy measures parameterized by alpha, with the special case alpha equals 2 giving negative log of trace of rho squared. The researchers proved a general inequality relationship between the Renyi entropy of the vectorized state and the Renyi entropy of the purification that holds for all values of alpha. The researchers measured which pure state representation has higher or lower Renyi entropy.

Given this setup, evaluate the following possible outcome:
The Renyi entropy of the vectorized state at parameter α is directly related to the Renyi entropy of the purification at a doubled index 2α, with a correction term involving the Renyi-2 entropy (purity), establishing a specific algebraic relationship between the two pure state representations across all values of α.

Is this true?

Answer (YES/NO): NO